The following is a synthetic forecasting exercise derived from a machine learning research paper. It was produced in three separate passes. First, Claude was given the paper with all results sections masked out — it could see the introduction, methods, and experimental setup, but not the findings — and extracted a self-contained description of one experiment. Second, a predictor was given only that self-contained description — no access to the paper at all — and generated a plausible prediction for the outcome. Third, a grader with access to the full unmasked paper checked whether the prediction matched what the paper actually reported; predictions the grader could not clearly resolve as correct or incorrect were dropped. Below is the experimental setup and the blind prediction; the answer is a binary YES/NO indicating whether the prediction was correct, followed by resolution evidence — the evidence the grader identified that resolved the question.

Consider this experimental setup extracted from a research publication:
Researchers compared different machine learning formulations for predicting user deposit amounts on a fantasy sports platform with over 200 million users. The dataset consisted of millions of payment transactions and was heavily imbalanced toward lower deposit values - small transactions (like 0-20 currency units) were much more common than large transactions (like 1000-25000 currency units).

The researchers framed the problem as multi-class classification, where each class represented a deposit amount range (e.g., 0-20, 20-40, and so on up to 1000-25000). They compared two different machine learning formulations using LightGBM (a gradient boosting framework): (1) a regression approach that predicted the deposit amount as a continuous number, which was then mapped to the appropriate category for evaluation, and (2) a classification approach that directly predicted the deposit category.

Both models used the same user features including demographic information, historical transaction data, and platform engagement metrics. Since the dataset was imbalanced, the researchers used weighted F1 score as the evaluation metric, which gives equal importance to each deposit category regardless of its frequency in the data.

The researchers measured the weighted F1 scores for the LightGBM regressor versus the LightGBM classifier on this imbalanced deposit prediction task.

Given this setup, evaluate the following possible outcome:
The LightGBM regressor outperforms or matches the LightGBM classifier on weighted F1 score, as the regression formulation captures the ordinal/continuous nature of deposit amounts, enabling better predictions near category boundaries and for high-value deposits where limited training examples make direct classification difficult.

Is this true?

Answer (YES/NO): NO